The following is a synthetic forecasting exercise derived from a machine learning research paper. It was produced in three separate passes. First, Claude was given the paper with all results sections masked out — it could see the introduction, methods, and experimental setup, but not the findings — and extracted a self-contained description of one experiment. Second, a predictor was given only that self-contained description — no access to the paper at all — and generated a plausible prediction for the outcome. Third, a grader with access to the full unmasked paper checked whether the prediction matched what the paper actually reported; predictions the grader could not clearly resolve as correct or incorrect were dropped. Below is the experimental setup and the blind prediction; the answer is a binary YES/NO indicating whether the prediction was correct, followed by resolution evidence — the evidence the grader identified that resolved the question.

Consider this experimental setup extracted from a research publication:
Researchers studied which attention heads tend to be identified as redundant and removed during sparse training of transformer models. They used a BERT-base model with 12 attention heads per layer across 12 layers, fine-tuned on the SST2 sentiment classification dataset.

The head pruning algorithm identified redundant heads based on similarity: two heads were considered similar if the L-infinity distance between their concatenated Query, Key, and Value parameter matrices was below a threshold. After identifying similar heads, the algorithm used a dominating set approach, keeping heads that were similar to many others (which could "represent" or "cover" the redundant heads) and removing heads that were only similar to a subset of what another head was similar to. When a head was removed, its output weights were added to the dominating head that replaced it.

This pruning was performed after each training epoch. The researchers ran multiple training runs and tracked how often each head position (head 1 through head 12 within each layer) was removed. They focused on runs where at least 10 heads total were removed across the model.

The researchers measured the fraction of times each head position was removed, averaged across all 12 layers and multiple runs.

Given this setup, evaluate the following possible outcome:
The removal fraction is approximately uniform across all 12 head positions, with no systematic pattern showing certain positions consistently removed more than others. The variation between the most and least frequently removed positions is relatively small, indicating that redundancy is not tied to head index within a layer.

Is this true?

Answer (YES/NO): NO